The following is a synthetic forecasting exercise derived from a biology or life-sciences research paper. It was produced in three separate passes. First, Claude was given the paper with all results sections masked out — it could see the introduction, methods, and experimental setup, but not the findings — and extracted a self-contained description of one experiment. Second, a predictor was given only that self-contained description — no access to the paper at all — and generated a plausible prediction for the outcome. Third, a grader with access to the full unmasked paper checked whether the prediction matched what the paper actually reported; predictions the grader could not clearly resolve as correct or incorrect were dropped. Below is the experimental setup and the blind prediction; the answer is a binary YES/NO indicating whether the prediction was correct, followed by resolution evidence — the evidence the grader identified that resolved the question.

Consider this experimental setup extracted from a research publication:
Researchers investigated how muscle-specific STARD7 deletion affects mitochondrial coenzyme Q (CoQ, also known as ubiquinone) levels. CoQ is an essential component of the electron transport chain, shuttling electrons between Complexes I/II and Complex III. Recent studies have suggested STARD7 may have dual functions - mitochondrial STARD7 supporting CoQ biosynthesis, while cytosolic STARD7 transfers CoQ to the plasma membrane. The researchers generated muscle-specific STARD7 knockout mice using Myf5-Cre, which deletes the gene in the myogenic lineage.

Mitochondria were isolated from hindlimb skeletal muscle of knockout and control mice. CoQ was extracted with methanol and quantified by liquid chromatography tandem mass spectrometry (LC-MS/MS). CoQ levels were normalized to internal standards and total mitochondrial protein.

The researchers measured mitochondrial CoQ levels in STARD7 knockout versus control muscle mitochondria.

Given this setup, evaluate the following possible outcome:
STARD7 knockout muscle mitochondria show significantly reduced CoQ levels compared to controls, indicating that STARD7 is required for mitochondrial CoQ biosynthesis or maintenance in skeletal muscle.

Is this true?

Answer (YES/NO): YES